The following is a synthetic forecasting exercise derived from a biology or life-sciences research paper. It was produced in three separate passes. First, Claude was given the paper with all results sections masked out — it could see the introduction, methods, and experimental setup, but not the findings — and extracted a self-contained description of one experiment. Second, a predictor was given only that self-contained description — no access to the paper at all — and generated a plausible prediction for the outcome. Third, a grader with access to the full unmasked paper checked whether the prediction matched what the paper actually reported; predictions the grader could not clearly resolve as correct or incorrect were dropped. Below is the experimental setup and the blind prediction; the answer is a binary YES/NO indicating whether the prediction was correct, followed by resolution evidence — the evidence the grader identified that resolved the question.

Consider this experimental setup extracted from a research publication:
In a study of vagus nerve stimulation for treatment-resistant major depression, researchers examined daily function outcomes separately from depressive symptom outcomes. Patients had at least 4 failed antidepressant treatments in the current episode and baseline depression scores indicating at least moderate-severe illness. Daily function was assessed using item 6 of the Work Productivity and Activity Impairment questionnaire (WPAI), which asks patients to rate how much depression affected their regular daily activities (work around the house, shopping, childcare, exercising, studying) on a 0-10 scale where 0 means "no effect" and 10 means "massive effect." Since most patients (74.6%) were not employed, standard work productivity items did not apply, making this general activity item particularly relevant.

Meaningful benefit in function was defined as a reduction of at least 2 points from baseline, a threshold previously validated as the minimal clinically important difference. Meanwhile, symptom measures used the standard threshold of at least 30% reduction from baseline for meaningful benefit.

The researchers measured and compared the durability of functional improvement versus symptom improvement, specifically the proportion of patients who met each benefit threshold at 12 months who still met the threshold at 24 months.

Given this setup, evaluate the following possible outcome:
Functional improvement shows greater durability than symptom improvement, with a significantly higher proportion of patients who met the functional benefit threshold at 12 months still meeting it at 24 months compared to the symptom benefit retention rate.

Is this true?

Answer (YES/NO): NO